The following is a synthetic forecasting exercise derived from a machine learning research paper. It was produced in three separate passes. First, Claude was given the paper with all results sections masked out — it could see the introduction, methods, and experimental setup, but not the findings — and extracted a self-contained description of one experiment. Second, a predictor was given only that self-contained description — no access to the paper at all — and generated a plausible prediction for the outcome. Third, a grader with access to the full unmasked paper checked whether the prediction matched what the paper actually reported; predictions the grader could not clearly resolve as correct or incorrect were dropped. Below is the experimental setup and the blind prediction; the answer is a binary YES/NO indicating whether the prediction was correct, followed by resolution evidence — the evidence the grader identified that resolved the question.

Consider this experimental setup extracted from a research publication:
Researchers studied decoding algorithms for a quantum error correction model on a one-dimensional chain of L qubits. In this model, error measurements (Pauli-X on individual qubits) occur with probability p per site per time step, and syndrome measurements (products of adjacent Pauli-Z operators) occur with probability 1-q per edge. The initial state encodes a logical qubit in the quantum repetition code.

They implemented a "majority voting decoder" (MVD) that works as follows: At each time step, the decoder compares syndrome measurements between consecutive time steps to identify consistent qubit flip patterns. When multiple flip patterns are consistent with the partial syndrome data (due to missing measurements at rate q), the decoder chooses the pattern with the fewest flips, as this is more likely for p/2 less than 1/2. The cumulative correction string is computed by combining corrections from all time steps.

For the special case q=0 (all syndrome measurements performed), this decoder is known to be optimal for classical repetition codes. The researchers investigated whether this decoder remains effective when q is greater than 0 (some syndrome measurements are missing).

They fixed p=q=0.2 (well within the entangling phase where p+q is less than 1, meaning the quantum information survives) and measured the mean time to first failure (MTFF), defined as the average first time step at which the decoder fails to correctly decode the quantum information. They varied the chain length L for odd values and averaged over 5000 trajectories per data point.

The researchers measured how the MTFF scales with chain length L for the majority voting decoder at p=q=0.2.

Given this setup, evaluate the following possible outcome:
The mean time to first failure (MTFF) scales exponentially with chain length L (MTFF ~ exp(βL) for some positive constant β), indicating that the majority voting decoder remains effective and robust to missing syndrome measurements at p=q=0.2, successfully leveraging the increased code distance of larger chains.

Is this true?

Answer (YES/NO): NO